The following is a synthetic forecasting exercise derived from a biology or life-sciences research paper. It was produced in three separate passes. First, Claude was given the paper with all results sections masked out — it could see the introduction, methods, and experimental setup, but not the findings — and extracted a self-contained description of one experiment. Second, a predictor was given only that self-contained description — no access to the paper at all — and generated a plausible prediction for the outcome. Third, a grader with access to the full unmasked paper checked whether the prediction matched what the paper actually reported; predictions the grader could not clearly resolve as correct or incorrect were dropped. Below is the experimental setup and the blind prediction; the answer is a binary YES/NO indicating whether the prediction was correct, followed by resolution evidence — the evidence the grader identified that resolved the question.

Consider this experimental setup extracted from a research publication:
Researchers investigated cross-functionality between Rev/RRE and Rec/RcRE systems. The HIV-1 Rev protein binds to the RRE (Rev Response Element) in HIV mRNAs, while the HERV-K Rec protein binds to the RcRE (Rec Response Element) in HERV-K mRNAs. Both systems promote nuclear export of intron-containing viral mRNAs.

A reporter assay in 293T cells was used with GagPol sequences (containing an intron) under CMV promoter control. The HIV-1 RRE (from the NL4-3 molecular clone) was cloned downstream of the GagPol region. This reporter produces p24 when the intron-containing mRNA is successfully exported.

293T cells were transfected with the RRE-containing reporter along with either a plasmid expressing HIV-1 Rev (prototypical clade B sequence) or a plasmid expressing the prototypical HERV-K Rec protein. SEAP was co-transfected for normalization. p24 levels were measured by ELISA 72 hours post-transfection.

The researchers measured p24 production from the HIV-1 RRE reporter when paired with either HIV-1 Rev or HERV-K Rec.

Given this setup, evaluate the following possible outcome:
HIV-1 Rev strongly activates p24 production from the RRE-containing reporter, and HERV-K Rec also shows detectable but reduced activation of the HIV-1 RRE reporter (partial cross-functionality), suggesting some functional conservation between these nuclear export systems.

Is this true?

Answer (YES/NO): NO